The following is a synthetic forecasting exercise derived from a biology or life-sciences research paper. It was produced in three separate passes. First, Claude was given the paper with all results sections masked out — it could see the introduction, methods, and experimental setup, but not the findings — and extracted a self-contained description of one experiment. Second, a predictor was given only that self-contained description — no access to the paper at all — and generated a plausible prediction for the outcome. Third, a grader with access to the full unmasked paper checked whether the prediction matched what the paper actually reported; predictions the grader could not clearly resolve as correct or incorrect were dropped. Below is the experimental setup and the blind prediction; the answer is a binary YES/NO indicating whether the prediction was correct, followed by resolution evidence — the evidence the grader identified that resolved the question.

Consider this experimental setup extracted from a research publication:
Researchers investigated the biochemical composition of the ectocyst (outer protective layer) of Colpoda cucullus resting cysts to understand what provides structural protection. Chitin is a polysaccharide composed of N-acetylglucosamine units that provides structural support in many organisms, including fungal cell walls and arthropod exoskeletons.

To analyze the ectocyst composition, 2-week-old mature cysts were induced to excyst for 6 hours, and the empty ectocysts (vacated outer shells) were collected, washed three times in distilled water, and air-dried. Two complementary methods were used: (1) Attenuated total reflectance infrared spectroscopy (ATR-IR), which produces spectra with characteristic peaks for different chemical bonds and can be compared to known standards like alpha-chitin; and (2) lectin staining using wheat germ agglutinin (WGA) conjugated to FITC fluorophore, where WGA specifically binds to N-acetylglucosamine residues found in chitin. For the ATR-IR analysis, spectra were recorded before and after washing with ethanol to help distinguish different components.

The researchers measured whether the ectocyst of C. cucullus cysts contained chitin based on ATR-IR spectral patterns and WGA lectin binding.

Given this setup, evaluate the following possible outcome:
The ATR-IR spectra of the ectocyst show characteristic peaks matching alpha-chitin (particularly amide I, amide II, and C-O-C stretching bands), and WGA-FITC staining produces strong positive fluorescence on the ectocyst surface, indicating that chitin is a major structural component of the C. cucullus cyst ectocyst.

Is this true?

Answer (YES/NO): YES